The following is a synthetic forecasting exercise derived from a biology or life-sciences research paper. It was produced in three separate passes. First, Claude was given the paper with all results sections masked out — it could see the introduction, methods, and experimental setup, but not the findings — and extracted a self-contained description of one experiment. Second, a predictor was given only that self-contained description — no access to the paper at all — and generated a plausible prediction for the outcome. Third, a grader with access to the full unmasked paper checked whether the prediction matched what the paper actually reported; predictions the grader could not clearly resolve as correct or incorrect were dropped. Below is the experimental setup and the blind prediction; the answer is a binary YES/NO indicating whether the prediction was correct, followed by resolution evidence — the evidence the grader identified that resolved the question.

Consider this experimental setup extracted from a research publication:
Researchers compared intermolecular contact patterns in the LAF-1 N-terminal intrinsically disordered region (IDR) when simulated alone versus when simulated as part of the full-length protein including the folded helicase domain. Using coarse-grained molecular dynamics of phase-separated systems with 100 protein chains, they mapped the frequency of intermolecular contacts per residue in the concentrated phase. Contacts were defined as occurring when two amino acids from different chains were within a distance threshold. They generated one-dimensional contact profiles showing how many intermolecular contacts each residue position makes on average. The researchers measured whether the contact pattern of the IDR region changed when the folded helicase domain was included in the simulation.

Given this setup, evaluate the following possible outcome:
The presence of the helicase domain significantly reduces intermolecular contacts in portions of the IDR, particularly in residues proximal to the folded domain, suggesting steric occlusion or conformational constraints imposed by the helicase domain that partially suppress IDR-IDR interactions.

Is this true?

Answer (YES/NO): NO